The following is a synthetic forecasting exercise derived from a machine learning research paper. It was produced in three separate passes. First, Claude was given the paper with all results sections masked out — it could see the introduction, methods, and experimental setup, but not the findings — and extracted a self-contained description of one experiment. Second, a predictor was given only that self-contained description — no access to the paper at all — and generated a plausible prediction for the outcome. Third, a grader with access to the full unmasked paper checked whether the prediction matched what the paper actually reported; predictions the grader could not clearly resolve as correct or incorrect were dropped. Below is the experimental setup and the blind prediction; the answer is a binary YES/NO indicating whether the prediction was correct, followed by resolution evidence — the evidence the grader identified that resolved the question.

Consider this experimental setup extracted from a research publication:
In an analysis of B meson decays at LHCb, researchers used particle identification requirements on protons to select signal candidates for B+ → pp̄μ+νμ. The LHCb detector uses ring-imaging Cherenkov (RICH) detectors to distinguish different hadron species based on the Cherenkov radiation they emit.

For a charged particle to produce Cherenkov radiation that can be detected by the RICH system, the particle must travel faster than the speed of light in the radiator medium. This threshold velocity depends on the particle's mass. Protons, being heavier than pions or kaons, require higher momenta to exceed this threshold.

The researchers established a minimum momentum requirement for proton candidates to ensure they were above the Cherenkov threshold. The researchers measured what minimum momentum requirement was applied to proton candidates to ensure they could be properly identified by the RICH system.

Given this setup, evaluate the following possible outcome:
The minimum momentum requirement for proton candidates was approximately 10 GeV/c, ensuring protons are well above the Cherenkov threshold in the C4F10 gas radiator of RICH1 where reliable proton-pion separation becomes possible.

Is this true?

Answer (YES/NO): NO